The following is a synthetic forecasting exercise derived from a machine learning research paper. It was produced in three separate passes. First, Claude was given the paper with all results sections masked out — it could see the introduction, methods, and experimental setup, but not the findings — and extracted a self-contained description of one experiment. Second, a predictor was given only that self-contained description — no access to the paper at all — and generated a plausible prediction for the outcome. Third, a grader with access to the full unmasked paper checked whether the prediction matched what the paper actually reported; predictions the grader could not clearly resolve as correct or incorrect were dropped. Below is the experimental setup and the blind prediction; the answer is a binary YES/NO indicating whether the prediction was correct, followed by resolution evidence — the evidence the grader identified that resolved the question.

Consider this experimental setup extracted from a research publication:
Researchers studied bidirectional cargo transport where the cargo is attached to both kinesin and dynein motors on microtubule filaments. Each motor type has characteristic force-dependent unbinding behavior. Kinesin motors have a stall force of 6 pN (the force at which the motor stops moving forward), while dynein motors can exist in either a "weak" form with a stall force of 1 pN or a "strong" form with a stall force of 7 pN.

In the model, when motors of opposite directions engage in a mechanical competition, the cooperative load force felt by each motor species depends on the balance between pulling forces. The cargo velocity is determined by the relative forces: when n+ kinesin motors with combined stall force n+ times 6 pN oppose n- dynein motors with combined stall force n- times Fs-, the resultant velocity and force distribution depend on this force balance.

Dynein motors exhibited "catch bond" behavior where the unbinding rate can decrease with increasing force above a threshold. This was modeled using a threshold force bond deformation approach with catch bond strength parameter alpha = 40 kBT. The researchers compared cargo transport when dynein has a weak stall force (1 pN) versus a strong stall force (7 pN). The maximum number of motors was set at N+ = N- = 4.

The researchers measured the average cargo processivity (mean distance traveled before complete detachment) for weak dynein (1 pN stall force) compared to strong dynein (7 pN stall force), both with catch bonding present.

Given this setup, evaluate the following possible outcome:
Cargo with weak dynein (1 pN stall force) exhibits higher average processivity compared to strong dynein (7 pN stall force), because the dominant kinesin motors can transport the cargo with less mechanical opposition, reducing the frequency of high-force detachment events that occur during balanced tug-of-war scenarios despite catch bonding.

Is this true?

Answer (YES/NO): NO